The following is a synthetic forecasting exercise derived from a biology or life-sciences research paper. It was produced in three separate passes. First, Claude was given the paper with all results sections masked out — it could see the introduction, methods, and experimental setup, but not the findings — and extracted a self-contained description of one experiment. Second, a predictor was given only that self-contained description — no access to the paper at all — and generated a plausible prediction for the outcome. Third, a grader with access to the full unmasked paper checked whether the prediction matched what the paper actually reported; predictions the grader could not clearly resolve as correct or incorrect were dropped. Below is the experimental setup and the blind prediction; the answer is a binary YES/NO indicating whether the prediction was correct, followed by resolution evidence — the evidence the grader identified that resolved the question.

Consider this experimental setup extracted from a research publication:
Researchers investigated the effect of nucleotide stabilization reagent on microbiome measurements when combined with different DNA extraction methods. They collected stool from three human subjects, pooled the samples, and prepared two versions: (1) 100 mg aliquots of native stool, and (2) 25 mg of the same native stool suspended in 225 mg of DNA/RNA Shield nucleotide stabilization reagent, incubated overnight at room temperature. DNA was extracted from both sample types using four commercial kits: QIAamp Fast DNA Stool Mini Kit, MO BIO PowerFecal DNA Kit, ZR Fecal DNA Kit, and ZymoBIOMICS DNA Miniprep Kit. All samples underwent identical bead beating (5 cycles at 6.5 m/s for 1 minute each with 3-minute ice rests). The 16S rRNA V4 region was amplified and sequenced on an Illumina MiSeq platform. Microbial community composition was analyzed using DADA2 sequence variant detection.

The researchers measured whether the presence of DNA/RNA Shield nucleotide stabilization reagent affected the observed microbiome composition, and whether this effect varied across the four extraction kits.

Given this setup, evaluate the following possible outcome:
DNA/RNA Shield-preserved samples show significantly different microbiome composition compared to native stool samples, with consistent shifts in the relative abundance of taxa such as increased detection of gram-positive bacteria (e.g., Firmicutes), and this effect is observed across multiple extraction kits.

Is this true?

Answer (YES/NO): NO